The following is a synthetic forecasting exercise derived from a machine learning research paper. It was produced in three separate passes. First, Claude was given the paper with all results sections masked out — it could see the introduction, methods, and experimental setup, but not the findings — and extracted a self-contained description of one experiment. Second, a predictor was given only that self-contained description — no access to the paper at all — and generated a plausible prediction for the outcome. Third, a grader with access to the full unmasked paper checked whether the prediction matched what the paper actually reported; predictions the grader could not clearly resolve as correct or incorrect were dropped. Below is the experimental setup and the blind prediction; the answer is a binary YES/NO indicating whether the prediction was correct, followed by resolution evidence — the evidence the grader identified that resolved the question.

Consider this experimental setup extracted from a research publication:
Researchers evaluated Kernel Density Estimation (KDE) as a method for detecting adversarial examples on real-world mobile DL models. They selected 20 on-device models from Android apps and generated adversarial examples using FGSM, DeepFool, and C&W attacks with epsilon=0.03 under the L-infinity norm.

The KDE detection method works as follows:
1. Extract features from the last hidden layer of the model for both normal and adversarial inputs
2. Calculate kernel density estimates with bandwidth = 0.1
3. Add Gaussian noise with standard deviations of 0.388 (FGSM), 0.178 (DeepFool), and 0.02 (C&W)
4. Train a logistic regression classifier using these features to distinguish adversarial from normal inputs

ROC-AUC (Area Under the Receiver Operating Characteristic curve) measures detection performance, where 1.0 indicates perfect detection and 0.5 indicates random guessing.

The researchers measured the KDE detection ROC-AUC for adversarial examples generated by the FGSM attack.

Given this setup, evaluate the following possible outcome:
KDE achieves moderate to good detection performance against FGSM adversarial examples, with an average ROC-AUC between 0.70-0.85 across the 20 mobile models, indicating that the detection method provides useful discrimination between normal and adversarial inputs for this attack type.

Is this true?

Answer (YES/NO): YES